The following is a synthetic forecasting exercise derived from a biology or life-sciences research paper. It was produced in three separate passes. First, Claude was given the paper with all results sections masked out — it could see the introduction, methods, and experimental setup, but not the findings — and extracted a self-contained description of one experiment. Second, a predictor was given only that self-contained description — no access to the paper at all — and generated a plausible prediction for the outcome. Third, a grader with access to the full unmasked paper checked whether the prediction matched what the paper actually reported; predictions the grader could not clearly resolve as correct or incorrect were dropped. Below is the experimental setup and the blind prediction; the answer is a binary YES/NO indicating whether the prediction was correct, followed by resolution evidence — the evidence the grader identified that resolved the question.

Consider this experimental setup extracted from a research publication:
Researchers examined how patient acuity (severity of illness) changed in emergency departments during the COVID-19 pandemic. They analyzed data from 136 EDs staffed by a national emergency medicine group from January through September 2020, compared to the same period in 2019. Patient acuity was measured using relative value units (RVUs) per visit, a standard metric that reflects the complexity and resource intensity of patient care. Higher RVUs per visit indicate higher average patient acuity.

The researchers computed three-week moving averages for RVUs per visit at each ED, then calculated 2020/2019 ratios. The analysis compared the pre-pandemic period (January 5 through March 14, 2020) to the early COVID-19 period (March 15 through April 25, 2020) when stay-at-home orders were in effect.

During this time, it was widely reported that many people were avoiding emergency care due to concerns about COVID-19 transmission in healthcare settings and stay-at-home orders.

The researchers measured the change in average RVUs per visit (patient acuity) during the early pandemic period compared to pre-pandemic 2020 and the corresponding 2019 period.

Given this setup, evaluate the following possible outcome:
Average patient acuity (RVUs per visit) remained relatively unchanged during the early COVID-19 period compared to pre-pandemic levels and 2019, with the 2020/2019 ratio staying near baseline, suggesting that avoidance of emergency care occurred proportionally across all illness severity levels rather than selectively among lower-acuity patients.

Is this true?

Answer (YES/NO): NO